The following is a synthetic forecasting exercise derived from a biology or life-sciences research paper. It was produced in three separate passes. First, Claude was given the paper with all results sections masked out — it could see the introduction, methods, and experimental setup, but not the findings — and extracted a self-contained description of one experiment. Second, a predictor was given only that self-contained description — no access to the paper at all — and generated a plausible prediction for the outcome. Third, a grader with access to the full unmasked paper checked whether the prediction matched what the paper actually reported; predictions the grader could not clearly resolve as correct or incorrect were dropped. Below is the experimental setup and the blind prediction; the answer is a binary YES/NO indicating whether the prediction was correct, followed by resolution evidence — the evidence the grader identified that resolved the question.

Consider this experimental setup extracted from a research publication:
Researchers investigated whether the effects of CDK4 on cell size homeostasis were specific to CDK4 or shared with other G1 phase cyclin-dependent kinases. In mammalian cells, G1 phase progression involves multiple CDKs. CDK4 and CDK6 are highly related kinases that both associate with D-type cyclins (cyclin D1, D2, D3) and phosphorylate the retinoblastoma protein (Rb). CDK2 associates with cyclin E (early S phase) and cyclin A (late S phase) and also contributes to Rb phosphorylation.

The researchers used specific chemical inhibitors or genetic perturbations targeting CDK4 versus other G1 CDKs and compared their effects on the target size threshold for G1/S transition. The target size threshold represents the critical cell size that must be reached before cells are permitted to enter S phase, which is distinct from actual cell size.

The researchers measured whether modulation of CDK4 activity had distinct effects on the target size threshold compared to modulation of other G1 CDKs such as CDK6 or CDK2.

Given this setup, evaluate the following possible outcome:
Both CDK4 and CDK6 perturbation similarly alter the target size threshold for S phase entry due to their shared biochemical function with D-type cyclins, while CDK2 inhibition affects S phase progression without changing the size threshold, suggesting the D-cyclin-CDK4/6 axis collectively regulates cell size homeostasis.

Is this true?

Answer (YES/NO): NO